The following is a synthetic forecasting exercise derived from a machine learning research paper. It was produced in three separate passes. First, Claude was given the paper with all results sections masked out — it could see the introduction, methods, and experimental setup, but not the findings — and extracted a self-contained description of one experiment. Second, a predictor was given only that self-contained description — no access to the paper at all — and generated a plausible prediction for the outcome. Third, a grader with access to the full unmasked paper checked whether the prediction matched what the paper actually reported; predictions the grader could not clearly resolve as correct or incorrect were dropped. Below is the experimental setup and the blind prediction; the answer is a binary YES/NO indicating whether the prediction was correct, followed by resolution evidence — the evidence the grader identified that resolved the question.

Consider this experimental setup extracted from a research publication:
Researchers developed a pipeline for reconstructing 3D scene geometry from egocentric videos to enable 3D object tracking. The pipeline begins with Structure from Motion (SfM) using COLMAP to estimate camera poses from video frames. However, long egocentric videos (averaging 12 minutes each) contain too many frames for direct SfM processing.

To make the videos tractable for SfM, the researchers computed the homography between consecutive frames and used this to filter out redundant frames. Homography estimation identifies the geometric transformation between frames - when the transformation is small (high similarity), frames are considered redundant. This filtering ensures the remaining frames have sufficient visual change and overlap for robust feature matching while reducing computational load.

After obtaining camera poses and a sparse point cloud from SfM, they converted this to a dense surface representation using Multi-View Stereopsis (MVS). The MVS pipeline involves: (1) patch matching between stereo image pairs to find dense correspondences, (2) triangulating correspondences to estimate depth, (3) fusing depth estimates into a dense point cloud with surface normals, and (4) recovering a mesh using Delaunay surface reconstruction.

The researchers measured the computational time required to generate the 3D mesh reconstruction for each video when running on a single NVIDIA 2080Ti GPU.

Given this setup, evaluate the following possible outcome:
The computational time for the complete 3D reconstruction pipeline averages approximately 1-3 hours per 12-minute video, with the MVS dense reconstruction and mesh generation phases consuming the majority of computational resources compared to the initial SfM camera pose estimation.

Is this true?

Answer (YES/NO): NO